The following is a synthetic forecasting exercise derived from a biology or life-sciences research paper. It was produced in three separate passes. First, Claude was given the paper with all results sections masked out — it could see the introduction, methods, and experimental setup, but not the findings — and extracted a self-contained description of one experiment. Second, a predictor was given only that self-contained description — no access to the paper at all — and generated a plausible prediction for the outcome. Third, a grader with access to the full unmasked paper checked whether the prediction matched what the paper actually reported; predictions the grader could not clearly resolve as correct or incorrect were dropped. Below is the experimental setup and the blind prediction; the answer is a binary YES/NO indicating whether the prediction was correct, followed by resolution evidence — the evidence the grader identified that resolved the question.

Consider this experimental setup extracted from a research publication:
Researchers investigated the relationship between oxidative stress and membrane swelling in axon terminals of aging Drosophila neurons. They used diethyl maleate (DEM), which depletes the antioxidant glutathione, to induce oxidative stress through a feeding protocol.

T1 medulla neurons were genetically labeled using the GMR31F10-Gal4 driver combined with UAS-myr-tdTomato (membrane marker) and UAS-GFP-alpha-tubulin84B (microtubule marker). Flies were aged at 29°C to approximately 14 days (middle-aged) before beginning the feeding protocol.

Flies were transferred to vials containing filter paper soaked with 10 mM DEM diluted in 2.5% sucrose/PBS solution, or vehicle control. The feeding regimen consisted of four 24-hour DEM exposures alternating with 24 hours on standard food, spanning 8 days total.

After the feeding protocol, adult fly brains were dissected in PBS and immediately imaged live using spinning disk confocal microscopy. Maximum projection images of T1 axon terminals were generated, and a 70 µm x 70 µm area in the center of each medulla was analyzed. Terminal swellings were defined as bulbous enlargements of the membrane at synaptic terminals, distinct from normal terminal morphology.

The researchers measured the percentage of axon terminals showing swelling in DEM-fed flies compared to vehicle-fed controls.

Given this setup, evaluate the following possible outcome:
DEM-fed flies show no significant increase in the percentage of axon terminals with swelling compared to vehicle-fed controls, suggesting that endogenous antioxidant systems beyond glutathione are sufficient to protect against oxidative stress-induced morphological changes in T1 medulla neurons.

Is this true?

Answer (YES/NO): NO